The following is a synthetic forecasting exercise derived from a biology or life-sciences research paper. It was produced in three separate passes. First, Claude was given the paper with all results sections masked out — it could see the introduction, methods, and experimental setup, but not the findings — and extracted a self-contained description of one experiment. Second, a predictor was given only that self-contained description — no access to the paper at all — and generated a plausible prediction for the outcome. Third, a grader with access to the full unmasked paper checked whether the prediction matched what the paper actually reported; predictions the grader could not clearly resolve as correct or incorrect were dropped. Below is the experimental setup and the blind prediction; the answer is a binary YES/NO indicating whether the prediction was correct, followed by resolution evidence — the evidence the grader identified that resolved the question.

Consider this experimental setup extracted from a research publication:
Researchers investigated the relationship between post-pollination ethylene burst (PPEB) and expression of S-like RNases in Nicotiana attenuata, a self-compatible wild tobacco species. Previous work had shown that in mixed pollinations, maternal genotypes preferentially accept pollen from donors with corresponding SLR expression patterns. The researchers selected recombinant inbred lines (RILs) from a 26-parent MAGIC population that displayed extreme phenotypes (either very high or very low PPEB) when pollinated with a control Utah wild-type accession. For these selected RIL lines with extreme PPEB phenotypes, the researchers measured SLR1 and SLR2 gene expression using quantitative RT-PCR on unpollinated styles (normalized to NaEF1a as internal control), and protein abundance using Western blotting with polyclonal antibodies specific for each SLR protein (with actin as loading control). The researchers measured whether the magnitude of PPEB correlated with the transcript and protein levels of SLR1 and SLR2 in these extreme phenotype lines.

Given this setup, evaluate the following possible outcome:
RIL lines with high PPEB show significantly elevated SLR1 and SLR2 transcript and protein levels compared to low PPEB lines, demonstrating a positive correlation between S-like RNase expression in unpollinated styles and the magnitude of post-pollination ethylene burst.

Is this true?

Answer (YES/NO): NO